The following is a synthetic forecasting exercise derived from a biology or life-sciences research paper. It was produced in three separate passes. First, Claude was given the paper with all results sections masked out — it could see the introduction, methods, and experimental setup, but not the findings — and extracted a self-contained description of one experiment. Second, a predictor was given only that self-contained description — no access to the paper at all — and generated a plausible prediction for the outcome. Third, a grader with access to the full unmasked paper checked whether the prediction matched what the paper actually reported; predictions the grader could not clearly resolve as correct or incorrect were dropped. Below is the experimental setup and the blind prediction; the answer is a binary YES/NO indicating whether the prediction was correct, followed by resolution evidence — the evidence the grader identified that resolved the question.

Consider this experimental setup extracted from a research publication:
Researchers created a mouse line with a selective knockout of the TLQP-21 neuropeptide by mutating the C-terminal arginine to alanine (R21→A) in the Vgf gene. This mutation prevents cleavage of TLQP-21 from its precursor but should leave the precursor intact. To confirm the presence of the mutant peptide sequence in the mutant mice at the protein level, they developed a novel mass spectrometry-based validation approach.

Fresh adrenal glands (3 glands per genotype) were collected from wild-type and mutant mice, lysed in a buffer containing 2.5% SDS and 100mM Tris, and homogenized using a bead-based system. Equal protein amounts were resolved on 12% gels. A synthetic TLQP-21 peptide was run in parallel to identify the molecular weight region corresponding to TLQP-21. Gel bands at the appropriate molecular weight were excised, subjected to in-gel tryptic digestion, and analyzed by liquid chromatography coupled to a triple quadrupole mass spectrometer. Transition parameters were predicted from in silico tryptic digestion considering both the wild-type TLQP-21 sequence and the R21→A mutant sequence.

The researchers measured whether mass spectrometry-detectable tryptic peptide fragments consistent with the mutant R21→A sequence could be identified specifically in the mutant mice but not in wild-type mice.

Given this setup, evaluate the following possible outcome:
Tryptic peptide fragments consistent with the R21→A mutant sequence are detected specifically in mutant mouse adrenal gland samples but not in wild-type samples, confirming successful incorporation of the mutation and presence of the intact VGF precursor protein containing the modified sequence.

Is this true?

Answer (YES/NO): YES